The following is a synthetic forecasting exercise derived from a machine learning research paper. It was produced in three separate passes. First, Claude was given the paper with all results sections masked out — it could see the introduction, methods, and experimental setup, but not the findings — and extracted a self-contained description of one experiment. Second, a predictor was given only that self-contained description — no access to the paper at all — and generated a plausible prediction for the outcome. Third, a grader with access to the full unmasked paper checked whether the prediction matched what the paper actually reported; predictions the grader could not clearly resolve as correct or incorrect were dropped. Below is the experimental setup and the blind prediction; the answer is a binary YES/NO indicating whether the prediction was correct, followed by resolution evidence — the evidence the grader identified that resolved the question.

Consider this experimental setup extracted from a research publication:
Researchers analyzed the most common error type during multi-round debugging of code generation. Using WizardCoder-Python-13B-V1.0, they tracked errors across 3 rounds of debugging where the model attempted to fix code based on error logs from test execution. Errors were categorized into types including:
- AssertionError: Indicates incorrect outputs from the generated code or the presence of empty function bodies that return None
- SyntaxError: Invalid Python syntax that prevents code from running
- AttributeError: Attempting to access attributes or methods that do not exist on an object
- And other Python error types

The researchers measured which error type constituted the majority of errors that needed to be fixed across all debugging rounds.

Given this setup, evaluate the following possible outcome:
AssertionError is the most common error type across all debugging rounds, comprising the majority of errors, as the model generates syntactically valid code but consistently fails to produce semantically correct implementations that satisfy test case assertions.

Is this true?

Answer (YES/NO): YES